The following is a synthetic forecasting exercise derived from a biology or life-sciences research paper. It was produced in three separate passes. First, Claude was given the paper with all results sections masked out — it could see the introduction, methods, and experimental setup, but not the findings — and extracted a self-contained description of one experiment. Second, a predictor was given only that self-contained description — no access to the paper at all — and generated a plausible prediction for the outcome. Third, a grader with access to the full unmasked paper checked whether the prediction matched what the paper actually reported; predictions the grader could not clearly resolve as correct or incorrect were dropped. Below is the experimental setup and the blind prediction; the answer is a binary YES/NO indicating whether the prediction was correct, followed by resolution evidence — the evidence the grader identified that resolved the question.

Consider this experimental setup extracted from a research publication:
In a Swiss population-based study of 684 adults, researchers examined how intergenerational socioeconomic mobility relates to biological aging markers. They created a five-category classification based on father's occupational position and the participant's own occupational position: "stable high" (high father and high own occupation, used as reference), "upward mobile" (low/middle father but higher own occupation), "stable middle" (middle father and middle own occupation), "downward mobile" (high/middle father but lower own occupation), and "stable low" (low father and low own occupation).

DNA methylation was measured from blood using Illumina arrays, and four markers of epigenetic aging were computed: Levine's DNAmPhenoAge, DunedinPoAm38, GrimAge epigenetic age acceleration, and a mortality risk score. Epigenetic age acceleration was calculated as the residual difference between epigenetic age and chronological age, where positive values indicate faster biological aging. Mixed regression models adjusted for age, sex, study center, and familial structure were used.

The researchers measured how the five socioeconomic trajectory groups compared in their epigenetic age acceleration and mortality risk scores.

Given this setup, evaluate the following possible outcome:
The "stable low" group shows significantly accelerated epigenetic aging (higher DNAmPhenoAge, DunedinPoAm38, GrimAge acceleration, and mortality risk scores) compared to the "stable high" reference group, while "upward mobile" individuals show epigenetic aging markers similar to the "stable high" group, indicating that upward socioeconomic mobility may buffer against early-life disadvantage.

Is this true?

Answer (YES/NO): NO